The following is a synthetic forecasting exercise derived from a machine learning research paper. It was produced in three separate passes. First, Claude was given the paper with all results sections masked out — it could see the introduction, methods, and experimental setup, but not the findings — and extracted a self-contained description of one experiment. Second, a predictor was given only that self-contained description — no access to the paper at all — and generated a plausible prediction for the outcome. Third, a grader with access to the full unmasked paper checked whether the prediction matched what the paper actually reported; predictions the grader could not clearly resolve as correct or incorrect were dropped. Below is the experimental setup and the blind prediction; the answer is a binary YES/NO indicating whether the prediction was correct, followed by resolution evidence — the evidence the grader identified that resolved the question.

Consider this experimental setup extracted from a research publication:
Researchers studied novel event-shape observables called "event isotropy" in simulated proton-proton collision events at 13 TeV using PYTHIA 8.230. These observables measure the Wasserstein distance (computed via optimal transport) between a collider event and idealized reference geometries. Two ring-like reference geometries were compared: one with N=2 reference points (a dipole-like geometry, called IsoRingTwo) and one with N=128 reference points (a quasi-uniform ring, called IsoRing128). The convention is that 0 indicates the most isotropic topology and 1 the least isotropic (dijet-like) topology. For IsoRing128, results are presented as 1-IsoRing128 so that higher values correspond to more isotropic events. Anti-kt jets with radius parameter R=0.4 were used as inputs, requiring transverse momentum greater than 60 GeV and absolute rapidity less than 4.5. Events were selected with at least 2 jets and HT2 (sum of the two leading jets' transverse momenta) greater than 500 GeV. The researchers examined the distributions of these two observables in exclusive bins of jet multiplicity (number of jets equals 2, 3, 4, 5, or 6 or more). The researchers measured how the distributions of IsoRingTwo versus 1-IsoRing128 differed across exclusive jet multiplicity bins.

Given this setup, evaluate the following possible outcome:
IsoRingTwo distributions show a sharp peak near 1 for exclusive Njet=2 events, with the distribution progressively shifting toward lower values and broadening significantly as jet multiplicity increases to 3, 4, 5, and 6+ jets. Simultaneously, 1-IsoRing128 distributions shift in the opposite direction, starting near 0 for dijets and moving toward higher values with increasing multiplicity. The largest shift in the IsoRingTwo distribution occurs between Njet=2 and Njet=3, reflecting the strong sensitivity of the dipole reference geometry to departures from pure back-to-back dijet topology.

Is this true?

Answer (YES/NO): NO